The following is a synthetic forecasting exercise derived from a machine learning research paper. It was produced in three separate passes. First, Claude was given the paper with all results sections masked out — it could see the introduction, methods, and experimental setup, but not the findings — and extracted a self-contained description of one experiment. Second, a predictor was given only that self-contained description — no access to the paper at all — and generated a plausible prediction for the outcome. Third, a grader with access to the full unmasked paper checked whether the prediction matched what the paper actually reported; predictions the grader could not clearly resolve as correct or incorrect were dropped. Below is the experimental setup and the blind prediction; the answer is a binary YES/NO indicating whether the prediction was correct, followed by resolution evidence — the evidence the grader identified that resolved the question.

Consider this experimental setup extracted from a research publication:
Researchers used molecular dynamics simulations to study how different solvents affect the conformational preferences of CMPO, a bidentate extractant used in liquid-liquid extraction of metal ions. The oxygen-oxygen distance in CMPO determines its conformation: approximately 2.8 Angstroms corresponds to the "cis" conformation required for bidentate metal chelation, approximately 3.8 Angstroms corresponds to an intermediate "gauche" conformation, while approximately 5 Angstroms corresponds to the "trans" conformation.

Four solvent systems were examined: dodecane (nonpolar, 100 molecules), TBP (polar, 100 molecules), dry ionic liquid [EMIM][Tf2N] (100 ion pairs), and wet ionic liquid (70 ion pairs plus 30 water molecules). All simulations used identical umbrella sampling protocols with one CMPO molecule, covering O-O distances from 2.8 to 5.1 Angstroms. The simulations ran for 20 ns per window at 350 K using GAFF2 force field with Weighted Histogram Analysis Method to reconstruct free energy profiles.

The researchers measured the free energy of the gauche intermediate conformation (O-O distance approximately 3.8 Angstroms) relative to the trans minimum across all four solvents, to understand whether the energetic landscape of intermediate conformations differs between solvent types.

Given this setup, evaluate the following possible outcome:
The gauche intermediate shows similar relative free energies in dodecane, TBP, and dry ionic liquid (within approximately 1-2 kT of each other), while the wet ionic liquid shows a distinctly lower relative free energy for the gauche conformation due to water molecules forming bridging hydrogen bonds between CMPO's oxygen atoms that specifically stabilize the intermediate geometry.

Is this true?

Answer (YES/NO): NO